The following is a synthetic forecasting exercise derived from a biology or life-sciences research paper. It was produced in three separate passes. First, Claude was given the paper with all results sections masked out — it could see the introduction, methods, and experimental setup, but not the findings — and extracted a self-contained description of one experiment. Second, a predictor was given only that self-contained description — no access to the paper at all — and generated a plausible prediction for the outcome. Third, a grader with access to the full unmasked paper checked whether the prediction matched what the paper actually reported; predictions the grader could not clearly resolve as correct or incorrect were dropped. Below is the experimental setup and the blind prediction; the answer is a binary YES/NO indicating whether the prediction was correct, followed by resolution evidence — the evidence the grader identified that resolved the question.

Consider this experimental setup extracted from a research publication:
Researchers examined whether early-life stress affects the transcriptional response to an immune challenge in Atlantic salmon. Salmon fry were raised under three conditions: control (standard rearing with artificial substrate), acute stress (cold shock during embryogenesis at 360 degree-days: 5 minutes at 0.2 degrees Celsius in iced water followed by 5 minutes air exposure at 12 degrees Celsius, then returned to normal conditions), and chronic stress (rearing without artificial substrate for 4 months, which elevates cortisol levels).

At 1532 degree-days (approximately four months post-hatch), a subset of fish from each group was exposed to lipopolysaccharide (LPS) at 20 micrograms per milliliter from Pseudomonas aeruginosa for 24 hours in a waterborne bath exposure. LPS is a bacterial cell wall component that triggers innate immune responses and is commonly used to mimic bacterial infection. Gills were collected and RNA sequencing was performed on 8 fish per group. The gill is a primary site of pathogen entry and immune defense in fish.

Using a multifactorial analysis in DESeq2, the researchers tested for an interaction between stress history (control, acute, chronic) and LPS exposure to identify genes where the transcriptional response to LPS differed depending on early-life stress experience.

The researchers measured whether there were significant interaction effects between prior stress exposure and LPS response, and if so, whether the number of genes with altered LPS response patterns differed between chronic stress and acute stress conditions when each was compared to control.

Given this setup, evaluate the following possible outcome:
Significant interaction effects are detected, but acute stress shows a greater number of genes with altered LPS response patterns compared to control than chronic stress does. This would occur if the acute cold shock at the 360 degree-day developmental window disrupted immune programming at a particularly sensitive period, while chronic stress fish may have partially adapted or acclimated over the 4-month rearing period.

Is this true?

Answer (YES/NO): NO